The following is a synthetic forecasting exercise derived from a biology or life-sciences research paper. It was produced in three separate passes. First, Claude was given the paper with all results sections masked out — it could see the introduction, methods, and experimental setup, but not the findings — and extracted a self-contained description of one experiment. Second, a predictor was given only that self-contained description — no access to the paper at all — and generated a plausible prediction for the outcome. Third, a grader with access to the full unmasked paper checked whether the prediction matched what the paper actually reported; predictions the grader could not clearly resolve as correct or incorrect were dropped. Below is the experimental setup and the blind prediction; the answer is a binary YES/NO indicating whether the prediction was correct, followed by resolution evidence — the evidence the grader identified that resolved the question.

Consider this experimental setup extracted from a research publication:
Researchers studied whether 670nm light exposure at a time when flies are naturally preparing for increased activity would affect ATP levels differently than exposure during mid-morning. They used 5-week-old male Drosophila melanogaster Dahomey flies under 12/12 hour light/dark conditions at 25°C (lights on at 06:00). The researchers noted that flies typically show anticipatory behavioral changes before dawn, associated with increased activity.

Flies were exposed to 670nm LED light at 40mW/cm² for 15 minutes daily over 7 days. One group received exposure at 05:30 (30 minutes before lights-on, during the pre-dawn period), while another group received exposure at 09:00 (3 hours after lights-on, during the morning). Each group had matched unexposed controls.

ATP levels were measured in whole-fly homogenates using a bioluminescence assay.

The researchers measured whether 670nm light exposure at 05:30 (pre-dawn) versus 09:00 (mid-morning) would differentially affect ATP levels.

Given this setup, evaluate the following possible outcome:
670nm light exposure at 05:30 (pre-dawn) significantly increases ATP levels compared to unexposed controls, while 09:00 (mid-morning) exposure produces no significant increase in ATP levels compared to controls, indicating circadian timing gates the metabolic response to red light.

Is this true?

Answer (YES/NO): NO